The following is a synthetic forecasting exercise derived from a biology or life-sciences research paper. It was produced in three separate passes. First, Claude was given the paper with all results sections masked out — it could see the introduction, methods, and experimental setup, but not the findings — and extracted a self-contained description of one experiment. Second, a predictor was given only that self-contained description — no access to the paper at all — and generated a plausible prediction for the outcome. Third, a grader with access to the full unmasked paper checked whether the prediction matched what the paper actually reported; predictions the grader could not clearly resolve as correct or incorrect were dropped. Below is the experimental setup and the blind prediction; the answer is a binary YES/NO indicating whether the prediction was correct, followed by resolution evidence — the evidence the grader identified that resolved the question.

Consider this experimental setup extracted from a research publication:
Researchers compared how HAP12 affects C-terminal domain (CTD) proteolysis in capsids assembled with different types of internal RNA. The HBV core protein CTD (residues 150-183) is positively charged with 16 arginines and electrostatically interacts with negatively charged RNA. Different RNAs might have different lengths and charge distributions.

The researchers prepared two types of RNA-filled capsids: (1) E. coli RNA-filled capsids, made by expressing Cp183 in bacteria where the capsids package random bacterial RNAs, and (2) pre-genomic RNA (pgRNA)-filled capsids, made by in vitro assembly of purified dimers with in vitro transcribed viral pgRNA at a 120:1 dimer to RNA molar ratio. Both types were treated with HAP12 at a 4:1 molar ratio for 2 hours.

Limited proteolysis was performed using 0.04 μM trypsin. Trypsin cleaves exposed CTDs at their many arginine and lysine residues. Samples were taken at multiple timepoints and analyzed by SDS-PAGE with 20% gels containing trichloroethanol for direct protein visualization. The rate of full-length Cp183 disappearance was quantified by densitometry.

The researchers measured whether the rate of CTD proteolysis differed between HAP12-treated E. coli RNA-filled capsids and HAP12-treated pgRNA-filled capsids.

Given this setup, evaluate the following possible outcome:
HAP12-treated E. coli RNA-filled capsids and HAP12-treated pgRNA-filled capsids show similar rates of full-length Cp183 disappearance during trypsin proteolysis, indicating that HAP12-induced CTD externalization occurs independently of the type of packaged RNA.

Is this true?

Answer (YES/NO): NO